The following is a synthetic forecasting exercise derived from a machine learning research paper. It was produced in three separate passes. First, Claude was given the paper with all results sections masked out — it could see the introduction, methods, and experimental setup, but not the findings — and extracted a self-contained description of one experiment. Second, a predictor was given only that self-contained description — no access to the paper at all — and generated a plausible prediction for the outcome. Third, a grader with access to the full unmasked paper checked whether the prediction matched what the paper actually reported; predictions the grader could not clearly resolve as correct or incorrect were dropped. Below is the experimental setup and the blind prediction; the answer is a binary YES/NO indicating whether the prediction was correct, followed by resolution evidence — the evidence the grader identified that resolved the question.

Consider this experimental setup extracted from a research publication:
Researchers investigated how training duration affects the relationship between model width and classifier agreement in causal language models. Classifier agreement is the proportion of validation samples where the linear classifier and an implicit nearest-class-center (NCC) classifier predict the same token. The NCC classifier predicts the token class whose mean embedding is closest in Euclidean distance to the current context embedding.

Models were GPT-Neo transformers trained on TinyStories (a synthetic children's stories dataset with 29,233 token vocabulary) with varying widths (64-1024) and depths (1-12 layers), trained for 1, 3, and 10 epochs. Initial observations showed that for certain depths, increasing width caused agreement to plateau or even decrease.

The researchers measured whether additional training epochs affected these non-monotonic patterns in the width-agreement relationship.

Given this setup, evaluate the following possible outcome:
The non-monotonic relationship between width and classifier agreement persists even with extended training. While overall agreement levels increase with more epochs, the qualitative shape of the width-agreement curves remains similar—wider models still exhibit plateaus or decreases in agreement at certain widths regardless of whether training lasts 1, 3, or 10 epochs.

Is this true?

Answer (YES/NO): NO